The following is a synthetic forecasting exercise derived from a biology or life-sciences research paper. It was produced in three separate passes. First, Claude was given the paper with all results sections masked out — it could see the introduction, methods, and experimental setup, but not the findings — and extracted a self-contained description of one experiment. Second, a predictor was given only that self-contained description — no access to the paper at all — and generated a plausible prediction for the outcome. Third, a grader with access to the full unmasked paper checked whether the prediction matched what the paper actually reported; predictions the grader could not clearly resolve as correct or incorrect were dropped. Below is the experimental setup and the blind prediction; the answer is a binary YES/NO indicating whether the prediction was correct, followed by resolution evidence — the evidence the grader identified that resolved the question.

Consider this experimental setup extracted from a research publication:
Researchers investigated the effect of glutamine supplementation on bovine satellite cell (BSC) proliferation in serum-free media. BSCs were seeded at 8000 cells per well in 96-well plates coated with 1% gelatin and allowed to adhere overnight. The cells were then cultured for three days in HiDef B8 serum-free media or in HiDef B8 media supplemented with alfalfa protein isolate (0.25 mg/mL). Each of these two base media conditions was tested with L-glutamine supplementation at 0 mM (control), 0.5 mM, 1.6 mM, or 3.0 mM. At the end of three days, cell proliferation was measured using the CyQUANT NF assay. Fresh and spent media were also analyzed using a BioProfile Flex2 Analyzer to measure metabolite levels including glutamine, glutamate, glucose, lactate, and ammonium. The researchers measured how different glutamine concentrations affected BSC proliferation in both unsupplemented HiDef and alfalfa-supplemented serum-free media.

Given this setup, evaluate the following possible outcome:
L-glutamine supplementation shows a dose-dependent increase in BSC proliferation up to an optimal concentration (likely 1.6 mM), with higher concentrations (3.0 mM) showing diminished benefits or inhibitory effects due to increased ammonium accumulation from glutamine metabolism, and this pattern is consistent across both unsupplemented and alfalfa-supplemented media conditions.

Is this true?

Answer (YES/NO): NO